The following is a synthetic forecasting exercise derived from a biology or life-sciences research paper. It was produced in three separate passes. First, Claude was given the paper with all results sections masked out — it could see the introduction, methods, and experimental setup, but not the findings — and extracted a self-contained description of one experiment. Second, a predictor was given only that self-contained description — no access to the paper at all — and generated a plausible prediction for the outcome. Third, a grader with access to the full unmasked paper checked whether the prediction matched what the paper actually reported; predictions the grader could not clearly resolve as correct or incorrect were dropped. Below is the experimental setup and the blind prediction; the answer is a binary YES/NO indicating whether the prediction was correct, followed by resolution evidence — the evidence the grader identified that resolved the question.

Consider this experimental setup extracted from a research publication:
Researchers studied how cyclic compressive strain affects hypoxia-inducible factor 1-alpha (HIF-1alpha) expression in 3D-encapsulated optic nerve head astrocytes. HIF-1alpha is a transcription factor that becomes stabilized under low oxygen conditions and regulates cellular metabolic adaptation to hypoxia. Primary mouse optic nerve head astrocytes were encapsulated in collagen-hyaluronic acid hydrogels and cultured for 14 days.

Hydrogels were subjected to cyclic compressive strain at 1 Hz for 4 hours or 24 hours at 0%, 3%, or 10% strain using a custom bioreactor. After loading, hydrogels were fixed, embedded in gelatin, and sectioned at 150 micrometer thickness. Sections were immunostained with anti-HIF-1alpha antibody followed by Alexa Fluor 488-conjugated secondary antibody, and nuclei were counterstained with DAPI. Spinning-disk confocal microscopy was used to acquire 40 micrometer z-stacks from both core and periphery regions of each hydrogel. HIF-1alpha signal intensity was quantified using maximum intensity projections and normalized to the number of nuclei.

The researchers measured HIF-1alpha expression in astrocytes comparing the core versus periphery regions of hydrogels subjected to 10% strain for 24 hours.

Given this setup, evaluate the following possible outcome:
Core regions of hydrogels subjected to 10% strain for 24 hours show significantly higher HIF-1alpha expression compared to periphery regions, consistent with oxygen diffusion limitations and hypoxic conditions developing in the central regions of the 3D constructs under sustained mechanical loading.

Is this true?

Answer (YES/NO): NO